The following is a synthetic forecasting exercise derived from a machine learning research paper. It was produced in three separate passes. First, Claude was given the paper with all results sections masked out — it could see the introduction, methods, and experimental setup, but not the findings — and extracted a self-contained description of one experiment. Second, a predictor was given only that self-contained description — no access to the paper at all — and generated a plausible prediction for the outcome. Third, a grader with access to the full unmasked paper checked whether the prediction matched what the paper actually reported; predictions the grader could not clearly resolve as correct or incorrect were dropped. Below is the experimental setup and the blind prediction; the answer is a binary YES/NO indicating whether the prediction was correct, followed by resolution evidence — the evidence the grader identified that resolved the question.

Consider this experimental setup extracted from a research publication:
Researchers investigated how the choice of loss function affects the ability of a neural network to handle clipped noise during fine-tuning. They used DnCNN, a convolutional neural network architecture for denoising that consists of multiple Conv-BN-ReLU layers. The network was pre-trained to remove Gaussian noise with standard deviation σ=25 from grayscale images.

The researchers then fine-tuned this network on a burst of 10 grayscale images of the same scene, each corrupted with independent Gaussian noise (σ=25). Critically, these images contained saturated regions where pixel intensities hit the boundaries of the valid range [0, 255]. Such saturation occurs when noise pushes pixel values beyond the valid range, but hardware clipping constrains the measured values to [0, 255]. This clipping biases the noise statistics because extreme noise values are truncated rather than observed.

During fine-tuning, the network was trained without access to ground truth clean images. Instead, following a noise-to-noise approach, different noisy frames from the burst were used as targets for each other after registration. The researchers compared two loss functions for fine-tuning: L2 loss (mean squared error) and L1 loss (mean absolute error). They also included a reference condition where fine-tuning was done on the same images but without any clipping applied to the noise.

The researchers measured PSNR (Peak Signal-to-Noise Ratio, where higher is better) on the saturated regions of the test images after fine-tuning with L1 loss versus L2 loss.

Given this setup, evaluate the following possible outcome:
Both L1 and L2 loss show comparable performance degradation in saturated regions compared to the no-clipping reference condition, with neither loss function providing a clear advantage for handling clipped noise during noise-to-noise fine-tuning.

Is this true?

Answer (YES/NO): NO